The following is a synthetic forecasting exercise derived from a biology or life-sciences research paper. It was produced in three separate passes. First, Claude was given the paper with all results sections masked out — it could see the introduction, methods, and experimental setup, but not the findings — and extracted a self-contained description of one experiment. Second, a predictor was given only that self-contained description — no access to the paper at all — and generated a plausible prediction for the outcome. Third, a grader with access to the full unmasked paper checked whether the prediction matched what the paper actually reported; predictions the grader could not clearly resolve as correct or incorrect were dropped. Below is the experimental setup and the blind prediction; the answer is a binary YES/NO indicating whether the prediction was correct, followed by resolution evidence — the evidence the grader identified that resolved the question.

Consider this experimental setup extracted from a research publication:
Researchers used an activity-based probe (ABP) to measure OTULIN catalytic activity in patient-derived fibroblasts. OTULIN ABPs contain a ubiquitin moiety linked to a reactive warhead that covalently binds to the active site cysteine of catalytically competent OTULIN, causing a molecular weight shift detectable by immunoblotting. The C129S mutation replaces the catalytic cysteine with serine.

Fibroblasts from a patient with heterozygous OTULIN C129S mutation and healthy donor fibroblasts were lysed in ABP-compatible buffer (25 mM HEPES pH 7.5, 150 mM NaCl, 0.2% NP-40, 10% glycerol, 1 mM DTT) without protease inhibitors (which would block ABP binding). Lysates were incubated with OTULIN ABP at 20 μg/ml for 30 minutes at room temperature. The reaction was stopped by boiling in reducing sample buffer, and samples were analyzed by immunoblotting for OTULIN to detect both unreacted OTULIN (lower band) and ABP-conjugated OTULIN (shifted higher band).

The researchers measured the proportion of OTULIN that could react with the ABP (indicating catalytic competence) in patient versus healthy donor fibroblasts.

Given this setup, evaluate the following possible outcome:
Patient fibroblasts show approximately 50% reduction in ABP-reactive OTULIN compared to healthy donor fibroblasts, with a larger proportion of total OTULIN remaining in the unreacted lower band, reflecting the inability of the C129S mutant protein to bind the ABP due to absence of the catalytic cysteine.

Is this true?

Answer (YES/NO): YES